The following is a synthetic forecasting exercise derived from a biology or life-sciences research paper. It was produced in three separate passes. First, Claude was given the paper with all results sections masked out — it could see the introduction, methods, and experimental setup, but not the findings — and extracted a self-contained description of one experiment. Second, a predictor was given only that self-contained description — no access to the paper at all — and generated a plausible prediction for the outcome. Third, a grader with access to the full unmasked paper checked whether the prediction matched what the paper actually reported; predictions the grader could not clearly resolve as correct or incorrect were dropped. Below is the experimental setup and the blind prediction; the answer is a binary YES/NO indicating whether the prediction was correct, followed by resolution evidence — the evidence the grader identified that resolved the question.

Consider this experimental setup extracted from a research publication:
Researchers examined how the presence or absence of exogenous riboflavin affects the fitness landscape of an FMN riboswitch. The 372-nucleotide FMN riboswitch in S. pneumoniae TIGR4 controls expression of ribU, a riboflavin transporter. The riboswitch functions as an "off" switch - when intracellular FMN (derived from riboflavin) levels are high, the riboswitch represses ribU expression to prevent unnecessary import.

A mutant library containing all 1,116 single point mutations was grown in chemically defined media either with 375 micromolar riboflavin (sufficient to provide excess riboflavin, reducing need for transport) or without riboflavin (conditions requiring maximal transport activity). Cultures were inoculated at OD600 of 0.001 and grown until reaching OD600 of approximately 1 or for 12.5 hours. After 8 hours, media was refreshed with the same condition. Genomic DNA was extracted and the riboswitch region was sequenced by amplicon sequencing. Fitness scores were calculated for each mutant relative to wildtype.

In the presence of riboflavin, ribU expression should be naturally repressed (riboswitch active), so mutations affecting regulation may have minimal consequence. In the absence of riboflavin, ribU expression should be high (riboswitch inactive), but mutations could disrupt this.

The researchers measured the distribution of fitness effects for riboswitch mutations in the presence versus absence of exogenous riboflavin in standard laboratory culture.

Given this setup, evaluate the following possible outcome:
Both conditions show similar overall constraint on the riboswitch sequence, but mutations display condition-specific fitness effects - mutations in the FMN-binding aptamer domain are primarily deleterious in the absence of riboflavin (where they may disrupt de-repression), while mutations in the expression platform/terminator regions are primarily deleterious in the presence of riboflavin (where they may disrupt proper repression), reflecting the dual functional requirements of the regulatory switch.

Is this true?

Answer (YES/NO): NO